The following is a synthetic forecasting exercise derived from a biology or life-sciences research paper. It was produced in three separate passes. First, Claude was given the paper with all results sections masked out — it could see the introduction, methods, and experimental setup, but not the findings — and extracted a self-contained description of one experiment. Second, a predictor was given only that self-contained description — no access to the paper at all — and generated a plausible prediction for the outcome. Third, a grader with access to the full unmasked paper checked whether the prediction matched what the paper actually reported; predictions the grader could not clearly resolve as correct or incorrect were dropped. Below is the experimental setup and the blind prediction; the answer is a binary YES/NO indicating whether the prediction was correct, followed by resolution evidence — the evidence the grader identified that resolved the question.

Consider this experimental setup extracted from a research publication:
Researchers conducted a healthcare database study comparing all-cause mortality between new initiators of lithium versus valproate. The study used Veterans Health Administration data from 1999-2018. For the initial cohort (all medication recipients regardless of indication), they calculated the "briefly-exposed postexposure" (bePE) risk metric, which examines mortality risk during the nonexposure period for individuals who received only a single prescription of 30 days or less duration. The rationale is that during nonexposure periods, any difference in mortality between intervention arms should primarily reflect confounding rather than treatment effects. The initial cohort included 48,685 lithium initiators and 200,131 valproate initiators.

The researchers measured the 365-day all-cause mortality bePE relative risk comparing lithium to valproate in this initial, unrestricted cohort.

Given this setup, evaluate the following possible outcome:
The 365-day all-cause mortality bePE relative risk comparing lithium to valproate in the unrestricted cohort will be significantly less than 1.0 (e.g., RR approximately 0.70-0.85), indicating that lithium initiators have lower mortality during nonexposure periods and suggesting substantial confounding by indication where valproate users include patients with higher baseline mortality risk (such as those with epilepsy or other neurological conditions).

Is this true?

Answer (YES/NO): NO